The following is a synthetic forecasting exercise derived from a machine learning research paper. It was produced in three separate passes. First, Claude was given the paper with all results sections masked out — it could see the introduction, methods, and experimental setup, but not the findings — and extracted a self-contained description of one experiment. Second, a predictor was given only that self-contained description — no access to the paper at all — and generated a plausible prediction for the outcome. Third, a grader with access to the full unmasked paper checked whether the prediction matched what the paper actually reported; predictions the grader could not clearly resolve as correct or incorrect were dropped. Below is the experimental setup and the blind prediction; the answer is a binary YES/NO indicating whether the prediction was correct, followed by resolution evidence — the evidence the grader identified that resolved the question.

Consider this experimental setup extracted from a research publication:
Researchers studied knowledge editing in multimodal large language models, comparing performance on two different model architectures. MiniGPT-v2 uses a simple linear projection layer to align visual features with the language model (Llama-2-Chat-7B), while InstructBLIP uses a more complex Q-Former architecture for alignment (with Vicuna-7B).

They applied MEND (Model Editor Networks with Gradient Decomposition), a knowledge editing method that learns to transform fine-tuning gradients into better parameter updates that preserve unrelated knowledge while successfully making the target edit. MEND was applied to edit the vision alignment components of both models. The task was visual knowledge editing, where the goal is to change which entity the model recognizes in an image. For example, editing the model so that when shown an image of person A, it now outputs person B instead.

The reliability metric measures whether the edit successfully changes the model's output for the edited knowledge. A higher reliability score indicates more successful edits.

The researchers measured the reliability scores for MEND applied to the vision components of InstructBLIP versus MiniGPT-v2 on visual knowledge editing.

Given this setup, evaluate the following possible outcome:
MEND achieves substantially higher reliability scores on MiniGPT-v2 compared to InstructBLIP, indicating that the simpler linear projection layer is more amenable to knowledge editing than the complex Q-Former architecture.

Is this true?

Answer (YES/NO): NO